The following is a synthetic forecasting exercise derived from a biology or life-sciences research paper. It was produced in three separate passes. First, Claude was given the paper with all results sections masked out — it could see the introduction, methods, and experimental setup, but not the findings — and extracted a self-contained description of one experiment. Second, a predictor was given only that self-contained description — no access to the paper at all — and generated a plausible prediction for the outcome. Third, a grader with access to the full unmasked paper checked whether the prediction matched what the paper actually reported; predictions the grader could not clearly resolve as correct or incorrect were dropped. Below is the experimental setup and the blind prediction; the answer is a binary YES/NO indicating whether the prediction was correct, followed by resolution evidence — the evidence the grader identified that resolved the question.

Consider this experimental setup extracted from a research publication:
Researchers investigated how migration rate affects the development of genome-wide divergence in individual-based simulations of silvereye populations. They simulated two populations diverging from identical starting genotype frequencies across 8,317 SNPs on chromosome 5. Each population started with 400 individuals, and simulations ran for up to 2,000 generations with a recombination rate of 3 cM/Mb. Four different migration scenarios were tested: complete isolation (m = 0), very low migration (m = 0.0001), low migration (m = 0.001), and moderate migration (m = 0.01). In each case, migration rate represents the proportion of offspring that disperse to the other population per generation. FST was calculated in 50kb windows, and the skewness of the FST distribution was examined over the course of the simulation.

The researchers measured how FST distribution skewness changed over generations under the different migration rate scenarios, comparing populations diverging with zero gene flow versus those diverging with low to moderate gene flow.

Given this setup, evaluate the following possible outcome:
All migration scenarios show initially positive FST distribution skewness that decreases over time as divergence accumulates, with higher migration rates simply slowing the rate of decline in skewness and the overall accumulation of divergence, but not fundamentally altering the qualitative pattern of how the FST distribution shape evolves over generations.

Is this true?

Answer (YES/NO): NO